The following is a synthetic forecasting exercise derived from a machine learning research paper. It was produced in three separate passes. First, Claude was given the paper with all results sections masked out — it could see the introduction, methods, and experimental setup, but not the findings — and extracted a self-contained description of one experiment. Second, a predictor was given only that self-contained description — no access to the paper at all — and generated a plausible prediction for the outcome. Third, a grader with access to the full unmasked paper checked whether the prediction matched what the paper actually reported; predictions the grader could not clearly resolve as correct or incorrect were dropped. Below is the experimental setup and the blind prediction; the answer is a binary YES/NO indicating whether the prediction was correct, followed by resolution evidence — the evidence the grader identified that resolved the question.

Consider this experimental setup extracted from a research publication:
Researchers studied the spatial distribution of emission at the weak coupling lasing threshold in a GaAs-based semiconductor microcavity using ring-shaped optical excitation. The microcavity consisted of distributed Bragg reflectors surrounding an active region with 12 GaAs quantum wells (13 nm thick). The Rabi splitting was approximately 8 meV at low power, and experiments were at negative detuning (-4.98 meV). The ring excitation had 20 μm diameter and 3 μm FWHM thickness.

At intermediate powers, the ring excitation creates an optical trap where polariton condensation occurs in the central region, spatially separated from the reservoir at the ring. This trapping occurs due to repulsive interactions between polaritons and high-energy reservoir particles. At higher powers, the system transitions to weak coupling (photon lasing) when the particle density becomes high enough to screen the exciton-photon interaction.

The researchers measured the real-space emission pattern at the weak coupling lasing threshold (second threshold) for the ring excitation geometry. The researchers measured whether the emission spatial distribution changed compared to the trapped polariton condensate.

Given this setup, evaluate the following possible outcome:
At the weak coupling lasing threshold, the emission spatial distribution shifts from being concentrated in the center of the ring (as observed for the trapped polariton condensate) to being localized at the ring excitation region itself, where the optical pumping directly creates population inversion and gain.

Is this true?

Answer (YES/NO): NO